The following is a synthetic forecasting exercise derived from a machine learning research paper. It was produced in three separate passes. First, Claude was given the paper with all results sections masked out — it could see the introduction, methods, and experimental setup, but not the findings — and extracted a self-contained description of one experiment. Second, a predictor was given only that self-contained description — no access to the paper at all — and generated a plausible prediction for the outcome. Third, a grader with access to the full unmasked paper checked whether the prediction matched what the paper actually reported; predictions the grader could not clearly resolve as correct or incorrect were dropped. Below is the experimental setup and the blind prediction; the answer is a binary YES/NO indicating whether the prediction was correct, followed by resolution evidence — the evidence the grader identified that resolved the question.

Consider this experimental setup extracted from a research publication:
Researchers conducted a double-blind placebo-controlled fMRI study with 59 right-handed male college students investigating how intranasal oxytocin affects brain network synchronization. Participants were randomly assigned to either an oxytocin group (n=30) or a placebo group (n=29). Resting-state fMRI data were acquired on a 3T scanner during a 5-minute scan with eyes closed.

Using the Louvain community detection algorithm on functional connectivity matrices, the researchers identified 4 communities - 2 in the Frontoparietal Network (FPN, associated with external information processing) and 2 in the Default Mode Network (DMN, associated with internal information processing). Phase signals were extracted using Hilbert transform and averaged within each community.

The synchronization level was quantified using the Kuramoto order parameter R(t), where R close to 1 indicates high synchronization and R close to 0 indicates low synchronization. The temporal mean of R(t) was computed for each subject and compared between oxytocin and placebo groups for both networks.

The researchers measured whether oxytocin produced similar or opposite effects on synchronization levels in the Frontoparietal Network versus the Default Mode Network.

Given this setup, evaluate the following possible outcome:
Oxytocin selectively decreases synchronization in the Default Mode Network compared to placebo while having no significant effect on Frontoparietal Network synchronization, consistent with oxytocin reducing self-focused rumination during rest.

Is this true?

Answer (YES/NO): NO